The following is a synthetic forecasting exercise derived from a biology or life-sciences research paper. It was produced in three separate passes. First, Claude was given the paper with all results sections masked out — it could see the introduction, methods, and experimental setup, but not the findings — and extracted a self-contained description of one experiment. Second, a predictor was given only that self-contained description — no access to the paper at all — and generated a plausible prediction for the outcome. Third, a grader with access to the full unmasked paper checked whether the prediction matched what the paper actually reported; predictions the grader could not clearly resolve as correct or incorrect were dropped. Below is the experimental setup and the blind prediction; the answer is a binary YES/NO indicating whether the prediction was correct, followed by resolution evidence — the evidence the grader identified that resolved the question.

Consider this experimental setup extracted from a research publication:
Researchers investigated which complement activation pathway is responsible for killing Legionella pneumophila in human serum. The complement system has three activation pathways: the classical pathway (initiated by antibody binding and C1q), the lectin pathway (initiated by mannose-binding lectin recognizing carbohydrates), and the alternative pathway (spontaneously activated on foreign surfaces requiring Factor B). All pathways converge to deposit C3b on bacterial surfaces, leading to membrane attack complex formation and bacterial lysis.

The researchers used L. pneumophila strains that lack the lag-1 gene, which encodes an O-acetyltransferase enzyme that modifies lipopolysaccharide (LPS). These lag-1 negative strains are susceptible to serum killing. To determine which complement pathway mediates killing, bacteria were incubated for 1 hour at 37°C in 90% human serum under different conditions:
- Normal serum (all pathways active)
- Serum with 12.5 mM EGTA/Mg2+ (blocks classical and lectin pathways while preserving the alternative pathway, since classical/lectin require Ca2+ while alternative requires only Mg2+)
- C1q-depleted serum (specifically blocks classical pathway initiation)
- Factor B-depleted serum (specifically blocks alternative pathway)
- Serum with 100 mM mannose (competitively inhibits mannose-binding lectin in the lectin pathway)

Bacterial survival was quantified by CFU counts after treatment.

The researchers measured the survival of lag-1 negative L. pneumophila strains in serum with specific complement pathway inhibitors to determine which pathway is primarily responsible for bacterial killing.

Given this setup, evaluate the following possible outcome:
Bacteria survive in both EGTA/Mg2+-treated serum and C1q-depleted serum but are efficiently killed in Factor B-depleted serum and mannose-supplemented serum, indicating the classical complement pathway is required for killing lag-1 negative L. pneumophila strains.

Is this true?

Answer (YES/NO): NO